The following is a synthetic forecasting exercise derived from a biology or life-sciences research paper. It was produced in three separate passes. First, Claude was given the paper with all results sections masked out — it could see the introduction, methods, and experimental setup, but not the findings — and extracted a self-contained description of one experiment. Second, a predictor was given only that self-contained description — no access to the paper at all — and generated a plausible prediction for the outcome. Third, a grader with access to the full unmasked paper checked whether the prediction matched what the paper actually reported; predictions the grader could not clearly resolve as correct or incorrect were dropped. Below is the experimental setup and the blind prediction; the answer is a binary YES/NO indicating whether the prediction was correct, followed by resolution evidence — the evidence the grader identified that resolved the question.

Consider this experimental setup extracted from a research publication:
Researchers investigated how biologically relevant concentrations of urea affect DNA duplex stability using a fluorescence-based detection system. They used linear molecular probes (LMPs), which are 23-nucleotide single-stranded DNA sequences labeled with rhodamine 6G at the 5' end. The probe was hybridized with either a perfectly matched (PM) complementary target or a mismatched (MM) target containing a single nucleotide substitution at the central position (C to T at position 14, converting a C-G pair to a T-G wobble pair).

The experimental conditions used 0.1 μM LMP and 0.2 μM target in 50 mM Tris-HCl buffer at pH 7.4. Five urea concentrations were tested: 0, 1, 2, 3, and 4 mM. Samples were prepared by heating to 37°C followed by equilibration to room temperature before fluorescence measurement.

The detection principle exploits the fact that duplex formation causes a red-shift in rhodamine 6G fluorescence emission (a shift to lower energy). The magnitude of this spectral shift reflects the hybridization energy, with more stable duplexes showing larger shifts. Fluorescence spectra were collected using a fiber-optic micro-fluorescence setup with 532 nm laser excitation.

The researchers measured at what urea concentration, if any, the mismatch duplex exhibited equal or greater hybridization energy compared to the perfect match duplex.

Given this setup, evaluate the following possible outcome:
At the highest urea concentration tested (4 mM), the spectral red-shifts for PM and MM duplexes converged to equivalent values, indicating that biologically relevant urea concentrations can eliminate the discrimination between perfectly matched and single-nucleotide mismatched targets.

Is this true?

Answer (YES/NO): NO